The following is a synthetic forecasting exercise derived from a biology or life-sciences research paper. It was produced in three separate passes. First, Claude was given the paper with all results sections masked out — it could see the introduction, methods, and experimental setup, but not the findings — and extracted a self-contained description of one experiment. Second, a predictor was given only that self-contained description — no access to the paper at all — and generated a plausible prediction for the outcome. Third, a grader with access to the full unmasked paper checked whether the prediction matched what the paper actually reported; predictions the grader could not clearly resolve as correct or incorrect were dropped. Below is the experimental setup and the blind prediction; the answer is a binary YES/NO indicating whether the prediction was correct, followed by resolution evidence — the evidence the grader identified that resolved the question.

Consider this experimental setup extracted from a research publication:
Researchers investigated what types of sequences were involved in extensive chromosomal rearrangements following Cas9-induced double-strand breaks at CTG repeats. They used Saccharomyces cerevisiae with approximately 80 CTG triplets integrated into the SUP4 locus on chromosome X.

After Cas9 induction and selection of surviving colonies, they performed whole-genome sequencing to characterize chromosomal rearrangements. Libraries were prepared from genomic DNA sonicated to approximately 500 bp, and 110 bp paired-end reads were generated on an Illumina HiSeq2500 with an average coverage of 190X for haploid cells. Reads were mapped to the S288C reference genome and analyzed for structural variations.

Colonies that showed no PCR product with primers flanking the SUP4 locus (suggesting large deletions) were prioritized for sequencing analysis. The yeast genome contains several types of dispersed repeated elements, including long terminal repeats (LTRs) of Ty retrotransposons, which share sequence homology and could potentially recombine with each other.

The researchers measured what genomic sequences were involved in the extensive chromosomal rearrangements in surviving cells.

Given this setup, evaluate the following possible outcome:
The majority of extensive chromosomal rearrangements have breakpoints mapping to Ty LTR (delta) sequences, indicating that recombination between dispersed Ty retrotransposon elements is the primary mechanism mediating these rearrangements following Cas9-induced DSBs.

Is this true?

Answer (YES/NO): YES